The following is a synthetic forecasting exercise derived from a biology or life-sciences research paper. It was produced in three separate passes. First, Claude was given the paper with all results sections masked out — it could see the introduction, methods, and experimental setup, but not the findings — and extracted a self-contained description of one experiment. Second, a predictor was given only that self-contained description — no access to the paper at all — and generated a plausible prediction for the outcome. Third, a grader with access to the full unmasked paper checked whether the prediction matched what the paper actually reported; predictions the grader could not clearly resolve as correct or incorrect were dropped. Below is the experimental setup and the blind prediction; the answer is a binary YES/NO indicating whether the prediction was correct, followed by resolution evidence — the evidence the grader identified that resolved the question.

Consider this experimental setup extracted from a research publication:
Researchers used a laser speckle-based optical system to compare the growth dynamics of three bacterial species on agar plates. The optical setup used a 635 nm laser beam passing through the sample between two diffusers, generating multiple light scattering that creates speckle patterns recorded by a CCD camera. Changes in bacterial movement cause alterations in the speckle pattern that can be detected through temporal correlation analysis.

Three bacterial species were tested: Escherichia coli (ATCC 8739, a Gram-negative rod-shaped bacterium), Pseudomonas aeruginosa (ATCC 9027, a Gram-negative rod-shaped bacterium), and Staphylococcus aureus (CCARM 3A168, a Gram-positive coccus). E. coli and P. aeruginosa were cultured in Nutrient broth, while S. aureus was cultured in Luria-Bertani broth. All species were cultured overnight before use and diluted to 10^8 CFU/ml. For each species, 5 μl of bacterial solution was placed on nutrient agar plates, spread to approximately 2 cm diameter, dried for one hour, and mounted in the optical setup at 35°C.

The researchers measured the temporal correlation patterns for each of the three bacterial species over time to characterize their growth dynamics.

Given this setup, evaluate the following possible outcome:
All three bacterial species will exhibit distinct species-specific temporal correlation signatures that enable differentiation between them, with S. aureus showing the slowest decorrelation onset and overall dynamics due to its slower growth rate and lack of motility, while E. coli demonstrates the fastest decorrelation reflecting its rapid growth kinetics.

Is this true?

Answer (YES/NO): NO